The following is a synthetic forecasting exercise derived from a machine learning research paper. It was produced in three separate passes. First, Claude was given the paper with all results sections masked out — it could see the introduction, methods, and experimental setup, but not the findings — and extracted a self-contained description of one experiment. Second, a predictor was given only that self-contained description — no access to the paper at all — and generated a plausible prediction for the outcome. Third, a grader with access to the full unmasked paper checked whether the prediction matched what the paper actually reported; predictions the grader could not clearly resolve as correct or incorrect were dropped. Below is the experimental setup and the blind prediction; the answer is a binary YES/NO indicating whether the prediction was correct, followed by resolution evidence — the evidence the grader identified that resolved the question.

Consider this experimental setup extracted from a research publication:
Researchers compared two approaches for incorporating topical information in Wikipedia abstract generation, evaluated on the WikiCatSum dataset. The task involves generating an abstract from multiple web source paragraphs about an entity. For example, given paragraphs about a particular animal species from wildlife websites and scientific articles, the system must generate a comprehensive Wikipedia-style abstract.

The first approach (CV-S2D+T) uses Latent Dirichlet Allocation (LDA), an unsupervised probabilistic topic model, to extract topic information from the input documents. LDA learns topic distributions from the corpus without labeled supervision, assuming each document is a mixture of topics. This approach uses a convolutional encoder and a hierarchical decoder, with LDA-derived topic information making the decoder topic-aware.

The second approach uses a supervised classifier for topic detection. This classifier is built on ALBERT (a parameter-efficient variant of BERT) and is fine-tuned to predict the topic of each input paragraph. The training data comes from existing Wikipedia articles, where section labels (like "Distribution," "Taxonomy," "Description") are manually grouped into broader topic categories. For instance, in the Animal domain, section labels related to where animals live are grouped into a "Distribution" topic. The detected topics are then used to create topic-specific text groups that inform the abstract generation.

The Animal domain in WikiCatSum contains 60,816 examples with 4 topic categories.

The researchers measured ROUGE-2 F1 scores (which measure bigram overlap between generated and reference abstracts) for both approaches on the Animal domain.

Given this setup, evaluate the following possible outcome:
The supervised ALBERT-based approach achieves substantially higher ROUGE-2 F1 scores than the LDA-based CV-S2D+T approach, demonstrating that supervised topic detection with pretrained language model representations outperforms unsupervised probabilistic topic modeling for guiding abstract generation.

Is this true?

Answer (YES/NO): NO